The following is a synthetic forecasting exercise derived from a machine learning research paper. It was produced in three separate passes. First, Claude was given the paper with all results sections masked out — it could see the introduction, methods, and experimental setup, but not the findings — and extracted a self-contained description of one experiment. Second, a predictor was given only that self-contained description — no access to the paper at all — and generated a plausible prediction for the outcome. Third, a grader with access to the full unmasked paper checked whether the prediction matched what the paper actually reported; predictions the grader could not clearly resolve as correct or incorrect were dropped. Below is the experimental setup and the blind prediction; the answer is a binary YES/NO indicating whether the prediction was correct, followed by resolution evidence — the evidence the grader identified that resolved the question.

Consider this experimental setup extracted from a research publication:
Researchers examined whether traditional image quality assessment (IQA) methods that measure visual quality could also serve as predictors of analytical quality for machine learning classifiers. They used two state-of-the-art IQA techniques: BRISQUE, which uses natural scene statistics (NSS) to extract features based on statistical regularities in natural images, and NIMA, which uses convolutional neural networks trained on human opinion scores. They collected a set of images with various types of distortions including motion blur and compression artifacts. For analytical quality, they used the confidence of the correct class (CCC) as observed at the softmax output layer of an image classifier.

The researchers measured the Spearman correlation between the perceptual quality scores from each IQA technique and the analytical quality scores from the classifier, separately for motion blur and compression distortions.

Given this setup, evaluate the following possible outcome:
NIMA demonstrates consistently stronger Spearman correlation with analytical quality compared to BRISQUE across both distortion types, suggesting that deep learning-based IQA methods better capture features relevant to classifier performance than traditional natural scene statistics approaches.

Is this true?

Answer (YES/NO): NO